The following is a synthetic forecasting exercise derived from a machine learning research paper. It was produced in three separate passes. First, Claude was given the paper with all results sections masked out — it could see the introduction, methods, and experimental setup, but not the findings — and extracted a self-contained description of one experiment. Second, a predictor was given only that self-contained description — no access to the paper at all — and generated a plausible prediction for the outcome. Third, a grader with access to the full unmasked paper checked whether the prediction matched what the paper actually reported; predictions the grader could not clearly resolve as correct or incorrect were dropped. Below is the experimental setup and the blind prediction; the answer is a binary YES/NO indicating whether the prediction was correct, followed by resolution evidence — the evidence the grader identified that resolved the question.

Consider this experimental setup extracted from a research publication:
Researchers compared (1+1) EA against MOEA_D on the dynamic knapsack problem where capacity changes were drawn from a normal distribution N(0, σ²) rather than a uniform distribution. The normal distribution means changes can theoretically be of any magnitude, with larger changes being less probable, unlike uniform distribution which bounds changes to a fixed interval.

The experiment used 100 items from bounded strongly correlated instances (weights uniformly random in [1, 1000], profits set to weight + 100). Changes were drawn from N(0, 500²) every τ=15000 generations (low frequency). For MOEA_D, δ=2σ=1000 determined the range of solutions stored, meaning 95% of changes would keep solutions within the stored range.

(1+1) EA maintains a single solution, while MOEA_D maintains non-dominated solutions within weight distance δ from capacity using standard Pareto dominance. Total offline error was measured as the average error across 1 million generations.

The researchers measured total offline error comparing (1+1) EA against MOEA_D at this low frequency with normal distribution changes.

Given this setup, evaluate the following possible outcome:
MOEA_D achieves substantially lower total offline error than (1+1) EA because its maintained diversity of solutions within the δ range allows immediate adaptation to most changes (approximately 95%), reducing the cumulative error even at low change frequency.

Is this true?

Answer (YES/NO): YES